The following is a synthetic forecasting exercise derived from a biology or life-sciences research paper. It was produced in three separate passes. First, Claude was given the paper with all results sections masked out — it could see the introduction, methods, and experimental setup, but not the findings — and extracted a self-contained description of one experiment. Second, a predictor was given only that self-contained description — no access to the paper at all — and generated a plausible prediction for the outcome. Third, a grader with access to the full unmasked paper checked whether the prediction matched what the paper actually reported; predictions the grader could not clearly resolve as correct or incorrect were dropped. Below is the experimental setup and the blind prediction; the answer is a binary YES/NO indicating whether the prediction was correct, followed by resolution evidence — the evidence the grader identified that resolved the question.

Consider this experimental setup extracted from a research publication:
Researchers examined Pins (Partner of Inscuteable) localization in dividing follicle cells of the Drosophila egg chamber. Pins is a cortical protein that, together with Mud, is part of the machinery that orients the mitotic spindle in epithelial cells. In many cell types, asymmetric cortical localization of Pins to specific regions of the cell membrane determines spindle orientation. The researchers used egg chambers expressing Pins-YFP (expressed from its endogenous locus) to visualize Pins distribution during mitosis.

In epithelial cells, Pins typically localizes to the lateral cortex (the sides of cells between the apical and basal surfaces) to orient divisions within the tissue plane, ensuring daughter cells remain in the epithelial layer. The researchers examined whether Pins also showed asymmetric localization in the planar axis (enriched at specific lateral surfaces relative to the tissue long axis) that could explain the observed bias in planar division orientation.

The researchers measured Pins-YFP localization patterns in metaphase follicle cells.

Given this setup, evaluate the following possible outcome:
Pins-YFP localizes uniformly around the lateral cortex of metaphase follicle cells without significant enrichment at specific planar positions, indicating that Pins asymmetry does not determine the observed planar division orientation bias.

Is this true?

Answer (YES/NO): YES